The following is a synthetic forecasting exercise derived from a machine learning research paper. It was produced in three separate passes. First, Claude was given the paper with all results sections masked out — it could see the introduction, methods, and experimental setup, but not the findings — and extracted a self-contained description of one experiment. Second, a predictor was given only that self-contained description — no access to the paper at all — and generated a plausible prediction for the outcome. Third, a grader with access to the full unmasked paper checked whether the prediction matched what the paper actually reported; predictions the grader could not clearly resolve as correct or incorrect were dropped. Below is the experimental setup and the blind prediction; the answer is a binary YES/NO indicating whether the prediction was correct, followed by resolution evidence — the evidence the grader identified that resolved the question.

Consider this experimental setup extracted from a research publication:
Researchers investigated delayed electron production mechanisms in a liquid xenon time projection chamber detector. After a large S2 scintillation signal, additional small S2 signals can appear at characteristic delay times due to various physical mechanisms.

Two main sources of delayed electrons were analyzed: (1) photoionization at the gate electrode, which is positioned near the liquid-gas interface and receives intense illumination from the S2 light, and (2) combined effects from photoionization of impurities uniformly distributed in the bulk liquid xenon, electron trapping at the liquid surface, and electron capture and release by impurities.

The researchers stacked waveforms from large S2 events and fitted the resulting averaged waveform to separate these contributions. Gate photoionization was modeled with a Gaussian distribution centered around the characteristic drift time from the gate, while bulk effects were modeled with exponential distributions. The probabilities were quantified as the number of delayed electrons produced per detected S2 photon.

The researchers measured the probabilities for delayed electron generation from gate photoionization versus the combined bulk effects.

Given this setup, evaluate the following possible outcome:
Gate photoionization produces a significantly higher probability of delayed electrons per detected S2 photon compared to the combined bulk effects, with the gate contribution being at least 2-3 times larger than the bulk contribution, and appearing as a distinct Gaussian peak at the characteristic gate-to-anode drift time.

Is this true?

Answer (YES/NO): NO